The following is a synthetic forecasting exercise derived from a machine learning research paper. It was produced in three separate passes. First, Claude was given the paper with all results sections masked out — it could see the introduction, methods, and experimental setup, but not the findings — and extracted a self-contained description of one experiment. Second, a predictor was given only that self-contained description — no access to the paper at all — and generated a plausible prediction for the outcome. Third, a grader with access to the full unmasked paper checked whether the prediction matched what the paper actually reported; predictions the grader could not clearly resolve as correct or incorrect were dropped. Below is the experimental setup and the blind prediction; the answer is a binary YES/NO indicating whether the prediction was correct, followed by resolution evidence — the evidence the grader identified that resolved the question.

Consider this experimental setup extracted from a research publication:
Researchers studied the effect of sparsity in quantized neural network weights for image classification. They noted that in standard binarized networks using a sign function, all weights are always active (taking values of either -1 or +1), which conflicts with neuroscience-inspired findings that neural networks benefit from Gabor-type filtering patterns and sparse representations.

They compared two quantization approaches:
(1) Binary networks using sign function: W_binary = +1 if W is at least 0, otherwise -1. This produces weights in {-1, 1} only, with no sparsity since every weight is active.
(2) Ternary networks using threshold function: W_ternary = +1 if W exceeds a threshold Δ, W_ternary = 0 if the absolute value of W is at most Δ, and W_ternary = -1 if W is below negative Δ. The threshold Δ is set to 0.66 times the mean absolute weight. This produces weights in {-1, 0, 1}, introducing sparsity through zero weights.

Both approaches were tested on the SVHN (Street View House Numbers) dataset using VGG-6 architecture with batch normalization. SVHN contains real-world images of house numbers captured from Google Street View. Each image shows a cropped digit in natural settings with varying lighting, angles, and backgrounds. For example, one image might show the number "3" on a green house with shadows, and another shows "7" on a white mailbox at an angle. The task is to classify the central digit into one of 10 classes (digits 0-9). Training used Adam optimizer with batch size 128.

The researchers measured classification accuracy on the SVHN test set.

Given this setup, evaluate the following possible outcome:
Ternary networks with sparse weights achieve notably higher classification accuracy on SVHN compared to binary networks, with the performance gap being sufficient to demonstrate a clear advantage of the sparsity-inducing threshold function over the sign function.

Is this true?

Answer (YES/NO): NO